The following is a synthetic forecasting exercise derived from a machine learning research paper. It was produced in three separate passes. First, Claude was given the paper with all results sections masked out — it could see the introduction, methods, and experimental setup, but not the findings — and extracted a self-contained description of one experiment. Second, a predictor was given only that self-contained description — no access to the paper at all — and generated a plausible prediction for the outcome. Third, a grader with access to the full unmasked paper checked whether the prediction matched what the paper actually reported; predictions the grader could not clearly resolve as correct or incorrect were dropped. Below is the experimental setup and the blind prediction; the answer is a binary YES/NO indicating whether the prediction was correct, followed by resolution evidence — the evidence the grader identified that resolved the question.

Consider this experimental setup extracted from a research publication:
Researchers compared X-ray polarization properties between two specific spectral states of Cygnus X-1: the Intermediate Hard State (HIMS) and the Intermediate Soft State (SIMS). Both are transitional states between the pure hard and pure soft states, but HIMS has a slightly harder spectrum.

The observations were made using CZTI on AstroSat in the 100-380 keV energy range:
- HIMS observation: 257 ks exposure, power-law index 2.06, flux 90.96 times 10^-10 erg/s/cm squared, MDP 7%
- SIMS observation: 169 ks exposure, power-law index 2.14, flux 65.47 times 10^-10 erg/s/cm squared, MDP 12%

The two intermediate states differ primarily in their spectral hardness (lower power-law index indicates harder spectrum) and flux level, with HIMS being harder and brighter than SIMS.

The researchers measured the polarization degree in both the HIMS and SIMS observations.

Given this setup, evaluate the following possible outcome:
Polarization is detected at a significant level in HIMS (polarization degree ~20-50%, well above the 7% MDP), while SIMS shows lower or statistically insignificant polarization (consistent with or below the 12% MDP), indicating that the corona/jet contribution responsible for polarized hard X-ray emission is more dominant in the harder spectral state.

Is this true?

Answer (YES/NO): YES